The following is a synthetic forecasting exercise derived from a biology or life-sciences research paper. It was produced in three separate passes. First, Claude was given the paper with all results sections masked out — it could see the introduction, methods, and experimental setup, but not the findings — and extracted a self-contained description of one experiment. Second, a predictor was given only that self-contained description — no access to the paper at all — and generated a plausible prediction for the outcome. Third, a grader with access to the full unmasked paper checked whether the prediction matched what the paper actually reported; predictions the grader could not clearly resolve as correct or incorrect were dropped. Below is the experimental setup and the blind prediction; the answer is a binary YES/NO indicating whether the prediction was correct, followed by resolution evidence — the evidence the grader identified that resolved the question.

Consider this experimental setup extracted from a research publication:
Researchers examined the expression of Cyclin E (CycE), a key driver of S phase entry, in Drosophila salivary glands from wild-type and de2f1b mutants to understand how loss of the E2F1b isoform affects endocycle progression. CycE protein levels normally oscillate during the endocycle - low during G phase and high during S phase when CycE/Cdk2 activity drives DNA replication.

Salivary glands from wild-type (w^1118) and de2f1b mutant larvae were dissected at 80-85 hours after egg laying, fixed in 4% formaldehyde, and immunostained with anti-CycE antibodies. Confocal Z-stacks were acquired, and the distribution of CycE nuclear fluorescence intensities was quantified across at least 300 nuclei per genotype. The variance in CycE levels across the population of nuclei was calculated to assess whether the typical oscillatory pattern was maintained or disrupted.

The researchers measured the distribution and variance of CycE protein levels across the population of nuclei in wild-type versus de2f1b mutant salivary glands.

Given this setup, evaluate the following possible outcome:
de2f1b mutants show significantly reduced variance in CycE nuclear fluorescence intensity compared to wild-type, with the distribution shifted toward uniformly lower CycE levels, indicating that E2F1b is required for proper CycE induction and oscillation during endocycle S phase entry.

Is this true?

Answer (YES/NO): NO